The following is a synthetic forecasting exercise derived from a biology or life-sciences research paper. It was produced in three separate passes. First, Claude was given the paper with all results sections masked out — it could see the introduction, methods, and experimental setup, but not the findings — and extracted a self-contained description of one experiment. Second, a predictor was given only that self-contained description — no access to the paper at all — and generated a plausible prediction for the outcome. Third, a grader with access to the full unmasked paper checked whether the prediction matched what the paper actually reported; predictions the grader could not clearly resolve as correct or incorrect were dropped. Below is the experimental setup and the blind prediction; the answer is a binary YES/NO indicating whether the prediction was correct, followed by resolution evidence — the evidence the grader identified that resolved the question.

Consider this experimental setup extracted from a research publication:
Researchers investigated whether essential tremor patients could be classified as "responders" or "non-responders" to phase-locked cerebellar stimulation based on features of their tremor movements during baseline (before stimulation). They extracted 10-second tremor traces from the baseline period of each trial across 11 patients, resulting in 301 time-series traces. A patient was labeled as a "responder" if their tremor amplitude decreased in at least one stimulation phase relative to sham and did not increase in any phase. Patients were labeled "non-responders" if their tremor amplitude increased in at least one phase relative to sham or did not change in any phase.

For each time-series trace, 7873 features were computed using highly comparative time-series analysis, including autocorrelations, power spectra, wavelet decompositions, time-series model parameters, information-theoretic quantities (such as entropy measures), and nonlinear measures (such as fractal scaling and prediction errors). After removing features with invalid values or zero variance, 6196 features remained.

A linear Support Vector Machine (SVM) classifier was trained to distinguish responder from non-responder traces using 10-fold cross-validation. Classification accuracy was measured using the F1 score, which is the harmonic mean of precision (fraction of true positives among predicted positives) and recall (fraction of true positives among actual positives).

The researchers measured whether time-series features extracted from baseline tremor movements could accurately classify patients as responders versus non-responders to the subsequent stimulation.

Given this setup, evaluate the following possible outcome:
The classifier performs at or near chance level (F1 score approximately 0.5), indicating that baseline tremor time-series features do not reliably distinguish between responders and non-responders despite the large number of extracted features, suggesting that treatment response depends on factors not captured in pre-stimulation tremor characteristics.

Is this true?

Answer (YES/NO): NO